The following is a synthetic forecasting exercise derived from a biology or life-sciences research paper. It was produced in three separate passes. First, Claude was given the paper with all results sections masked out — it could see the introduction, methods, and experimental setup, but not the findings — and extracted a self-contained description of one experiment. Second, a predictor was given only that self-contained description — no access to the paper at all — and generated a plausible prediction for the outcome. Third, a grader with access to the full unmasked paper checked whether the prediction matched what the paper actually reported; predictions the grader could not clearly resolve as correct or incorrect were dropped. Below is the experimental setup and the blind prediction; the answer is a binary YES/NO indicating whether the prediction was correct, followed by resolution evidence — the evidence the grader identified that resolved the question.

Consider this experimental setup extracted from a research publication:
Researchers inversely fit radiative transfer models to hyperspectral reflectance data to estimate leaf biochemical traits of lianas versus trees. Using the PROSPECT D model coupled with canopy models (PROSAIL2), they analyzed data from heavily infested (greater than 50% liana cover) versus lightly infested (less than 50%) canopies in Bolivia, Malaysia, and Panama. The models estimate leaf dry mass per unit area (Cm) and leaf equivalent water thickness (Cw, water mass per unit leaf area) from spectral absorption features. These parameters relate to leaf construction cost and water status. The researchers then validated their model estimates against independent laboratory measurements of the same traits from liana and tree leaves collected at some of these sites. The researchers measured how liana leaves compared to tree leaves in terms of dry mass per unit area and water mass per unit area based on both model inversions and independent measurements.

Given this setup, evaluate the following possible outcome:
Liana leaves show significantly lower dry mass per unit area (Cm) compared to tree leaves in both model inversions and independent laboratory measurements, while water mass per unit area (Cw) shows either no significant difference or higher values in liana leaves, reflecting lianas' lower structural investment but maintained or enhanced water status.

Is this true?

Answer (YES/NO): NO